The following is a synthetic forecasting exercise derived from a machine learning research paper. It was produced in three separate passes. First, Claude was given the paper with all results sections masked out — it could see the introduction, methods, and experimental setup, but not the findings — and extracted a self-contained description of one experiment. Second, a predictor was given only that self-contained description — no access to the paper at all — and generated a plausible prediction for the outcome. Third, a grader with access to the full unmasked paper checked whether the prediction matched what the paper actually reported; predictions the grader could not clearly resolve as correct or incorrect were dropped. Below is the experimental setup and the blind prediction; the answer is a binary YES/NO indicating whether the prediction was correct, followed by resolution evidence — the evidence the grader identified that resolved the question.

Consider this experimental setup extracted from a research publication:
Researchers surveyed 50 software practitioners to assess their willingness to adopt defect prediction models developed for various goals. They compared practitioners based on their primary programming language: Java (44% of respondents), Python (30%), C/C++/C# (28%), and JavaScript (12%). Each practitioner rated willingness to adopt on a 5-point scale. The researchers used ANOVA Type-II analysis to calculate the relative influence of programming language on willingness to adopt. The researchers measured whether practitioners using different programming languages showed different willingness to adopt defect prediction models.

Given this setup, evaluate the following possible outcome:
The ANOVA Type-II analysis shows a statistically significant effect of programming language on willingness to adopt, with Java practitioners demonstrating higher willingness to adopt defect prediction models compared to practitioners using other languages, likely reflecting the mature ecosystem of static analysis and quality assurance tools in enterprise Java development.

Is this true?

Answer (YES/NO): NO